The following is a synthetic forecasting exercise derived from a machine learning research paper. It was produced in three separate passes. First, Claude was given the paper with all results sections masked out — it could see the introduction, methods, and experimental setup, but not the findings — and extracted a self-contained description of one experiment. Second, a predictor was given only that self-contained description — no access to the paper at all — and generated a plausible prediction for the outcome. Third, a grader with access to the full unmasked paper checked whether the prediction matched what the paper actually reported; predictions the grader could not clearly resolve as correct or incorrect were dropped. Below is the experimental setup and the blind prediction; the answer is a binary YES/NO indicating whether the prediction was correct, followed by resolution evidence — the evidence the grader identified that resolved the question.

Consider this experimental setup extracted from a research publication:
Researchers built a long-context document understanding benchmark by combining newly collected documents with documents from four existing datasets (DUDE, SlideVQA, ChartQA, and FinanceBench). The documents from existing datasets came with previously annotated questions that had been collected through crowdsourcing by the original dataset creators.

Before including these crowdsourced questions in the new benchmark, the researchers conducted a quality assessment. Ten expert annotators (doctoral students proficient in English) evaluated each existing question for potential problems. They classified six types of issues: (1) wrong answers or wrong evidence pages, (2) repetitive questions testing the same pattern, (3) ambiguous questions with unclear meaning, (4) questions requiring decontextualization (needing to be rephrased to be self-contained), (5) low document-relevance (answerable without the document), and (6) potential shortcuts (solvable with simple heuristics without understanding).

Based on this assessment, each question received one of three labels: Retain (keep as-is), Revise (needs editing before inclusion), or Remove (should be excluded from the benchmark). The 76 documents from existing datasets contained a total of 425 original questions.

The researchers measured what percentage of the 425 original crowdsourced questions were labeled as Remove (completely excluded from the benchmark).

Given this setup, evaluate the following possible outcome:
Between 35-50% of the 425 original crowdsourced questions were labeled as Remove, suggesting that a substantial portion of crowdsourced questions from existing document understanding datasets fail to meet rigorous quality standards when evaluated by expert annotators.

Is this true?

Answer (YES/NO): YES